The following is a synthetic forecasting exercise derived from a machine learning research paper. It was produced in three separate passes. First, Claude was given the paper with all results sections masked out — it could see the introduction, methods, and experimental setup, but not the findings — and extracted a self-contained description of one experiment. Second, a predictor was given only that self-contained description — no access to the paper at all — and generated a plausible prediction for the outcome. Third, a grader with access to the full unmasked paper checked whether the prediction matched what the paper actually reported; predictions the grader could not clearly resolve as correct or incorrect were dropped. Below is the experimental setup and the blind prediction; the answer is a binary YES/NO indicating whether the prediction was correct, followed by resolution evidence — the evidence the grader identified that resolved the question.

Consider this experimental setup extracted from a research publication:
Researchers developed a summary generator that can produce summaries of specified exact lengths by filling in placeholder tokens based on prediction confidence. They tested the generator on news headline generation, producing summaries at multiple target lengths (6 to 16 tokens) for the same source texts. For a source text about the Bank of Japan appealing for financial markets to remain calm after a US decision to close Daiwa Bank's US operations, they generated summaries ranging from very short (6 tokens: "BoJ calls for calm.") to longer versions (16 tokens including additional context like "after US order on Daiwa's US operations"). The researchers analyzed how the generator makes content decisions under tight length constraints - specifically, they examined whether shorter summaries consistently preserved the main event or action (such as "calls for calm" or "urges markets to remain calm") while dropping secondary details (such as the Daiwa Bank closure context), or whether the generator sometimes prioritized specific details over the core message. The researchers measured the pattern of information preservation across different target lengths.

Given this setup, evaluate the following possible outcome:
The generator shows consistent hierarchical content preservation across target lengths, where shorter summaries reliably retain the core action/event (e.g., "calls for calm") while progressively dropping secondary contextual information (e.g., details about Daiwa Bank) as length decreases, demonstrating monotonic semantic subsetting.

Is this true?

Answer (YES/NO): NO